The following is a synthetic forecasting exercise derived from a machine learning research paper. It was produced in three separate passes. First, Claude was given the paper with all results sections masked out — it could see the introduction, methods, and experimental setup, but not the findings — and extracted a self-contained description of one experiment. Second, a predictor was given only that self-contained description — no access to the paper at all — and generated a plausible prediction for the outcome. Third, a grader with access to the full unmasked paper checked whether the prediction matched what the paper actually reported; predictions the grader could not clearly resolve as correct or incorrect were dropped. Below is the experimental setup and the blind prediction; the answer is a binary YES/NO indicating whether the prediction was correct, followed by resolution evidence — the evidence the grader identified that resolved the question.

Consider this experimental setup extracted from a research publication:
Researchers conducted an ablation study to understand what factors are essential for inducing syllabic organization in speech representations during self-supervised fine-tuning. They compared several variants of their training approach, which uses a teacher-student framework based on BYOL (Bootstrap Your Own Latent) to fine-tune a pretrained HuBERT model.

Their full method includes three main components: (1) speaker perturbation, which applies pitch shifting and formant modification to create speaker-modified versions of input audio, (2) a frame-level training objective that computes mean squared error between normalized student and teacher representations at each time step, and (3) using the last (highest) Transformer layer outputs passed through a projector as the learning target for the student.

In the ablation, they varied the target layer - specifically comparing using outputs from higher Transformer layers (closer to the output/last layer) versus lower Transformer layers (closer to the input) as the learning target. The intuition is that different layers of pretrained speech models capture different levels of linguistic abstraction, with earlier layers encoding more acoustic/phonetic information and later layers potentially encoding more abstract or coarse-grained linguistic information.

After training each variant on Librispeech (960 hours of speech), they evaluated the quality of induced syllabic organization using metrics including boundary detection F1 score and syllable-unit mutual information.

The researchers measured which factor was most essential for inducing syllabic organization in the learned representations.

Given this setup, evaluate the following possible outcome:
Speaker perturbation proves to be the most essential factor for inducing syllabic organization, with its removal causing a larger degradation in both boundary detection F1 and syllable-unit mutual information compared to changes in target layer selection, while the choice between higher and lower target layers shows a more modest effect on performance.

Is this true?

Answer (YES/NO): NO